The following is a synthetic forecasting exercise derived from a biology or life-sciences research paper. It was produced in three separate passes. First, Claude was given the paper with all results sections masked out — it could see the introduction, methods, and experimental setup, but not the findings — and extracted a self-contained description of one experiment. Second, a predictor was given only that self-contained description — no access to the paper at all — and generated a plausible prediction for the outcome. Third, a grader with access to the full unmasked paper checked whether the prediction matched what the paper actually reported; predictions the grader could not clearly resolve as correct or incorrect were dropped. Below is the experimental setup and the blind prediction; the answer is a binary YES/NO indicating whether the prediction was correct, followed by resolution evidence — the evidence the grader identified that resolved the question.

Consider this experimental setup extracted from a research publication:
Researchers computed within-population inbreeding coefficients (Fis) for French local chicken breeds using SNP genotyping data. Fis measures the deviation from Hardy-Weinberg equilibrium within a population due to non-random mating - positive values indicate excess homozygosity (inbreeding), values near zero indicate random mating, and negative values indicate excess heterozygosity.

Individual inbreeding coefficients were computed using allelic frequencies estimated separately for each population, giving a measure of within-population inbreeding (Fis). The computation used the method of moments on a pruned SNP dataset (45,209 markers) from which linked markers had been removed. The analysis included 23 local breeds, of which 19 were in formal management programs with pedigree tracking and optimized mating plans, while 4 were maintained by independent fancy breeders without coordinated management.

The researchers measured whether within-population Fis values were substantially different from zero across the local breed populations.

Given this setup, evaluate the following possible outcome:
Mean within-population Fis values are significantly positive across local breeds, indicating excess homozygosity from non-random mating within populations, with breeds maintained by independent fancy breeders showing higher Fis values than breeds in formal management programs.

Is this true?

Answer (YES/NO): NO